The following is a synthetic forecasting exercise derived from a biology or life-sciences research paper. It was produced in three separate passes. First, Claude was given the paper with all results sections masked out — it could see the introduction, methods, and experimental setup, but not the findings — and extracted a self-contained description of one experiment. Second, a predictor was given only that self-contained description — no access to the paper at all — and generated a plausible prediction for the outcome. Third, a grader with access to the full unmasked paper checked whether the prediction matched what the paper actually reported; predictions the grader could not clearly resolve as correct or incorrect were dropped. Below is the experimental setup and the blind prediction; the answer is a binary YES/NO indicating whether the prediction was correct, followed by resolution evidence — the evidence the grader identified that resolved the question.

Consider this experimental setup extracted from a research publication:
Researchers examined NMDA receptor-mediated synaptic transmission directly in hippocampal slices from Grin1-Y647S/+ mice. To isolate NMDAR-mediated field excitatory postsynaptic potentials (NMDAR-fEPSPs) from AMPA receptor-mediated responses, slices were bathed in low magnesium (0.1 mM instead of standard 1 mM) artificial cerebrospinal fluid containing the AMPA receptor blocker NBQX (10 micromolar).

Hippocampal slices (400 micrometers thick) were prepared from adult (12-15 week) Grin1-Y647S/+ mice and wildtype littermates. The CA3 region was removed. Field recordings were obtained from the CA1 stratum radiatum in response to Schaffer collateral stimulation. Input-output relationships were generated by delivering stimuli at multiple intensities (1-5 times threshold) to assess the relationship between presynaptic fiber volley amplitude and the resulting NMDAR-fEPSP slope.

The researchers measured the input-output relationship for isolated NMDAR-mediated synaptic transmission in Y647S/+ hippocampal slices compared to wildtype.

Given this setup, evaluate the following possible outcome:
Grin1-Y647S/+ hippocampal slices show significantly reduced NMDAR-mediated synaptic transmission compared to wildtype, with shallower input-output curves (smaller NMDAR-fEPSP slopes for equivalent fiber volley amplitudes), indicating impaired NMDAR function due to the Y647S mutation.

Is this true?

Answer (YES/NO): YES